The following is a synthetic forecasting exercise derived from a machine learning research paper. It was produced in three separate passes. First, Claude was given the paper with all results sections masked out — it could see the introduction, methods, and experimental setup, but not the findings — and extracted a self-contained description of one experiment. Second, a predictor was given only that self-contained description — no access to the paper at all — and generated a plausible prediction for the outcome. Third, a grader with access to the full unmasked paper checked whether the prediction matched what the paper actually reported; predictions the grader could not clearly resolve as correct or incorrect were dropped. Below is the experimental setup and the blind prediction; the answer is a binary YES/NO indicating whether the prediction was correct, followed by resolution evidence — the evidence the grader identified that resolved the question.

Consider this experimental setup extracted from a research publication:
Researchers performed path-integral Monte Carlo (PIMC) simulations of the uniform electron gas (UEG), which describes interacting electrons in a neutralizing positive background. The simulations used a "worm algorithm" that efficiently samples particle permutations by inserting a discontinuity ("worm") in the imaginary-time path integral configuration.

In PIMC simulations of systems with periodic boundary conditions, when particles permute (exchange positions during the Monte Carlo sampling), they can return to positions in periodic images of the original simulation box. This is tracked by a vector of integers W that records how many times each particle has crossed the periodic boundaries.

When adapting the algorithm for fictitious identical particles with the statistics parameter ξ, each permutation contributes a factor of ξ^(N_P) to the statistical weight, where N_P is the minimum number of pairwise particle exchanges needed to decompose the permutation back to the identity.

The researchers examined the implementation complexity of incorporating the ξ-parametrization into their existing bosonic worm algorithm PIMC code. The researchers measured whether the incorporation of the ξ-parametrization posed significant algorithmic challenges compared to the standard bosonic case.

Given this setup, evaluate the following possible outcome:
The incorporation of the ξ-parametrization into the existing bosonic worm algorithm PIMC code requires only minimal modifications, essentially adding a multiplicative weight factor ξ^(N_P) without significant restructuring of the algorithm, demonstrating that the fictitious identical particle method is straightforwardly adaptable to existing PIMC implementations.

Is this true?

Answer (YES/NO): YES